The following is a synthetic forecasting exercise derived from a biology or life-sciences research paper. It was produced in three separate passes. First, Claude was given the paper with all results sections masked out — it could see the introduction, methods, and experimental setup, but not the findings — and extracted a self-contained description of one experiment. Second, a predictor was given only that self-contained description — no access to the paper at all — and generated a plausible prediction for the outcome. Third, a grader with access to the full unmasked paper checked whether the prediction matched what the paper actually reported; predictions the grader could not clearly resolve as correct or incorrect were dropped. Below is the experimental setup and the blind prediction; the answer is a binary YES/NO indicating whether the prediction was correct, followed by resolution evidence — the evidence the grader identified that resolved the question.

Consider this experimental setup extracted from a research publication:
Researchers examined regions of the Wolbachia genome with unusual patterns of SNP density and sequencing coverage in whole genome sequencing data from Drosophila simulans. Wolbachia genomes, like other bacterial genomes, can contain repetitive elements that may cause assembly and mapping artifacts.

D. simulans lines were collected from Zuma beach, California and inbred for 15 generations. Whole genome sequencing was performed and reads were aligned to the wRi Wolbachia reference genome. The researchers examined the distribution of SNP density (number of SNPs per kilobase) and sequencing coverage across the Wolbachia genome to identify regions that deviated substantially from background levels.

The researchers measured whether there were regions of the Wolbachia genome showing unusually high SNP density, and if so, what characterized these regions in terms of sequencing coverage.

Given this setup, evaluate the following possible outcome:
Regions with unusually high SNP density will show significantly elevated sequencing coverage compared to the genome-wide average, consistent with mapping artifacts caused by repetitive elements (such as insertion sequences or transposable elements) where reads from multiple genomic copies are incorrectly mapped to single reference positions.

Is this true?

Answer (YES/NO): YES